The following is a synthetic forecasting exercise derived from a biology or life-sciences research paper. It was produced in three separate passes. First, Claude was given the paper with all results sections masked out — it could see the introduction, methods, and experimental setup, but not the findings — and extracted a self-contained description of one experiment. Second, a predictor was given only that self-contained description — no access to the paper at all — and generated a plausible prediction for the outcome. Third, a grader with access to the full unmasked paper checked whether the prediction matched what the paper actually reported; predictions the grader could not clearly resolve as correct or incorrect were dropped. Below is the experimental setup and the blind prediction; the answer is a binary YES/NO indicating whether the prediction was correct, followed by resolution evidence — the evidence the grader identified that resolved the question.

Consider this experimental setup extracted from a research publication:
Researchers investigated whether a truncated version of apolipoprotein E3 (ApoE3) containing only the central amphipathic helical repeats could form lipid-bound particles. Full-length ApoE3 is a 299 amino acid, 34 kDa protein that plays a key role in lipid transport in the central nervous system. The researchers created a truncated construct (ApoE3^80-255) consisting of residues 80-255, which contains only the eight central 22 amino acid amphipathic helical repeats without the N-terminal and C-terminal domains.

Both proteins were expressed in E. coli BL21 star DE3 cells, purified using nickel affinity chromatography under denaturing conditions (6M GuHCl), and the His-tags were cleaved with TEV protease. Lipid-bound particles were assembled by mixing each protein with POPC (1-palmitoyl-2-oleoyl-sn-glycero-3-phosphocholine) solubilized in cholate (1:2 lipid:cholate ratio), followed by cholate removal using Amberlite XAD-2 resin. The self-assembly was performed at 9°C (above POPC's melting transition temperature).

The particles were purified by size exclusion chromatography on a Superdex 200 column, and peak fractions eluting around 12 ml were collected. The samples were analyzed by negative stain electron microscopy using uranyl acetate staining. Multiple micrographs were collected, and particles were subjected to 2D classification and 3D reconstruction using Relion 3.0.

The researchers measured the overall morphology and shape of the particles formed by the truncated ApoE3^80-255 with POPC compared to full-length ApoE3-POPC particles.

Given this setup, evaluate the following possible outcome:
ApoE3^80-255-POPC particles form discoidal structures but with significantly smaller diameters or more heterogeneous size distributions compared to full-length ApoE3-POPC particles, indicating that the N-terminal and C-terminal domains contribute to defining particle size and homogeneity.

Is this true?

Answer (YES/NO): NO